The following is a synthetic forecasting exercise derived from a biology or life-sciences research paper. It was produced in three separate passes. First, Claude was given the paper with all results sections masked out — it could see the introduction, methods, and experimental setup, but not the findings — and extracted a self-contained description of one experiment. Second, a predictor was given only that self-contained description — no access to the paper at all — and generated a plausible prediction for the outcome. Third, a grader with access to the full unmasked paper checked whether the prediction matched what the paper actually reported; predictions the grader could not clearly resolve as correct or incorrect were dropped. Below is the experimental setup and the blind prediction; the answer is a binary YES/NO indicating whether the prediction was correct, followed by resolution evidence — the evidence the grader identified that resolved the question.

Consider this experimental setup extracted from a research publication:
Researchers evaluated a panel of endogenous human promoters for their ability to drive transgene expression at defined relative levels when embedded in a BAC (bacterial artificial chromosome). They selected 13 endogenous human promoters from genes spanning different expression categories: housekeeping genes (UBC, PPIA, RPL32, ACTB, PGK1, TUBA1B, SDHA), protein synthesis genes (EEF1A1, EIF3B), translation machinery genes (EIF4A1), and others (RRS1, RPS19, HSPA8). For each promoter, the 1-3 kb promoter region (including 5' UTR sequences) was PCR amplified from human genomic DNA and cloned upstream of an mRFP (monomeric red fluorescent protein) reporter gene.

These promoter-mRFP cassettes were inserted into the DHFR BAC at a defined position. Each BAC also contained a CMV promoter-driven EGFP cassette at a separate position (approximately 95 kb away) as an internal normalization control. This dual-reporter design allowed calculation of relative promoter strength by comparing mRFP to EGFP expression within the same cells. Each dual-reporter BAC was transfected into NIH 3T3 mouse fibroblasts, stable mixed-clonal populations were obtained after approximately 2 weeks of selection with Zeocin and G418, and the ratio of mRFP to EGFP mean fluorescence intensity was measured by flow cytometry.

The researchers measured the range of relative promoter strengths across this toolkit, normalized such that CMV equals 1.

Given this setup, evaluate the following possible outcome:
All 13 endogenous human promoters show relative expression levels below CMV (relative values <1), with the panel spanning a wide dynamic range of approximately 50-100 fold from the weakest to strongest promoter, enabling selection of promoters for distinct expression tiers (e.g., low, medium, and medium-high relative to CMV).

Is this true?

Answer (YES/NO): NO